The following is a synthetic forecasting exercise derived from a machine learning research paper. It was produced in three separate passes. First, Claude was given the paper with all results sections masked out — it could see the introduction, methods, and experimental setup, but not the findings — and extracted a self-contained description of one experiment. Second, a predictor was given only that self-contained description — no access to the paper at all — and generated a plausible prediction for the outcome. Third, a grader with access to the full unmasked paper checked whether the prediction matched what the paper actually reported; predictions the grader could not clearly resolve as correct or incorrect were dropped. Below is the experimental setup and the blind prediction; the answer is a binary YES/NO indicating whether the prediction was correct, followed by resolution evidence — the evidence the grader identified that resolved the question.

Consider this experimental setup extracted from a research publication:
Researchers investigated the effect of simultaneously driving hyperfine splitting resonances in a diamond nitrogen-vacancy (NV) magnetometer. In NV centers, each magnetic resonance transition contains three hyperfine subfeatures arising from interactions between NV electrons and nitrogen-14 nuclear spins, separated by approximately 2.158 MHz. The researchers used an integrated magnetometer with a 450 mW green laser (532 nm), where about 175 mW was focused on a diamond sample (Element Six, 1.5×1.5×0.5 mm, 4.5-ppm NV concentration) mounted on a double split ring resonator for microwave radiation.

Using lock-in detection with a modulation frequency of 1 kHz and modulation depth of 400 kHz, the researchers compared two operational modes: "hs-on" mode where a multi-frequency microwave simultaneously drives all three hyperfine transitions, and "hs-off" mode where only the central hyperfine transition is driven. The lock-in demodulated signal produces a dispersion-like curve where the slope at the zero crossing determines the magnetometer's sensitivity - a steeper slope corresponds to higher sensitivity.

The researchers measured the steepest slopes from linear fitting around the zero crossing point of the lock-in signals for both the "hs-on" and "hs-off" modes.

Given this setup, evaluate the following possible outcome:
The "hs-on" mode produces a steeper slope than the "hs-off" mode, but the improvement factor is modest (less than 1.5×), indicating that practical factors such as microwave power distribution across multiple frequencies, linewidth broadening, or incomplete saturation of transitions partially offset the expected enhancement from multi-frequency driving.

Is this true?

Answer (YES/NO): NO